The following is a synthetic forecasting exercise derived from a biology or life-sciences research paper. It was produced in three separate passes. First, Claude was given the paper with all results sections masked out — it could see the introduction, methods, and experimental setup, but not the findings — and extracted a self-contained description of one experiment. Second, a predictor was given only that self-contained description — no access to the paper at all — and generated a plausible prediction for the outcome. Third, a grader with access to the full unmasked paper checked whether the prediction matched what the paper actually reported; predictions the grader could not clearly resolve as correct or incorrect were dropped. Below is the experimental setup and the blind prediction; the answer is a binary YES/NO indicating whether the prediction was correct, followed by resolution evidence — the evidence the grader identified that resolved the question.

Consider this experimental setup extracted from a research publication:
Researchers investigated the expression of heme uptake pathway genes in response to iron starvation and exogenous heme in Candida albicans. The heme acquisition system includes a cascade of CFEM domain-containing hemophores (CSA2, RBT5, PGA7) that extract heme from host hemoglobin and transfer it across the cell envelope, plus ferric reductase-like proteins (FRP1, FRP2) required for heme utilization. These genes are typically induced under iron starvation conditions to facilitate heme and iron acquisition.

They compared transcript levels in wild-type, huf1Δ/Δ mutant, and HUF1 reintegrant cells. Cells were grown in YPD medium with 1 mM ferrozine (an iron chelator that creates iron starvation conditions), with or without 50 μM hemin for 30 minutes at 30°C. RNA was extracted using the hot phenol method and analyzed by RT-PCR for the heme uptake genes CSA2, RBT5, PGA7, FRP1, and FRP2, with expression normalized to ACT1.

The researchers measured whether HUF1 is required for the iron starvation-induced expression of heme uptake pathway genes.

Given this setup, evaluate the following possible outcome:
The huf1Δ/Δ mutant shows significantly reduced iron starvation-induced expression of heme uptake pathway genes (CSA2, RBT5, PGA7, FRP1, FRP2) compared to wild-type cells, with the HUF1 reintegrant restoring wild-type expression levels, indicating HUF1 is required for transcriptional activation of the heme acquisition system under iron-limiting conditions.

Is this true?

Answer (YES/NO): NO